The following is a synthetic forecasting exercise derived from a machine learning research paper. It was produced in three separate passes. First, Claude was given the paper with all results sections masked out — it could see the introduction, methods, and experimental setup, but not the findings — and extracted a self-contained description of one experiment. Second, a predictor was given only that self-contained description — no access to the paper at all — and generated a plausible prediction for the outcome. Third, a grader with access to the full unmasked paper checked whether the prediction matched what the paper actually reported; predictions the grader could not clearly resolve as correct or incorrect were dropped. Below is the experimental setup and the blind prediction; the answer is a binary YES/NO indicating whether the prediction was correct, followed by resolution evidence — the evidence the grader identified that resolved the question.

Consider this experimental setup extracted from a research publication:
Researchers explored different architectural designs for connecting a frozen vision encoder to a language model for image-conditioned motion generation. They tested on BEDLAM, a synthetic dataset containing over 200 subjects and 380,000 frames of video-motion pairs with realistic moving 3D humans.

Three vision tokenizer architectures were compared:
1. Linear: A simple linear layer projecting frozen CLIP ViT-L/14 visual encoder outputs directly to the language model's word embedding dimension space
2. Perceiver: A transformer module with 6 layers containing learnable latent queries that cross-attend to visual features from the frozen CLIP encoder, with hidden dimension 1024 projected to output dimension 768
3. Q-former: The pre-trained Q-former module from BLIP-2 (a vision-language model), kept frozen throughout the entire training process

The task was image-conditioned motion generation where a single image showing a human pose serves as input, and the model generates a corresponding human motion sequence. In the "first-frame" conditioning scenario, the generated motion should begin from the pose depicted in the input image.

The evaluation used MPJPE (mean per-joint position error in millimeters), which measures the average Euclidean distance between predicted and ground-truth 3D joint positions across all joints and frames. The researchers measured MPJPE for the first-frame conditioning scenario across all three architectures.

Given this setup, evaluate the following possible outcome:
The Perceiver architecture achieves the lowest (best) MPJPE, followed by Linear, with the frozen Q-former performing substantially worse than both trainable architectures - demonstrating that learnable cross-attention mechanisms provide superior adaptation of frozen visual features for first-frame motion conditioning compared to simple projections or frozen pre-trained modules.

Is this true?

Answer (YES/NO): NO